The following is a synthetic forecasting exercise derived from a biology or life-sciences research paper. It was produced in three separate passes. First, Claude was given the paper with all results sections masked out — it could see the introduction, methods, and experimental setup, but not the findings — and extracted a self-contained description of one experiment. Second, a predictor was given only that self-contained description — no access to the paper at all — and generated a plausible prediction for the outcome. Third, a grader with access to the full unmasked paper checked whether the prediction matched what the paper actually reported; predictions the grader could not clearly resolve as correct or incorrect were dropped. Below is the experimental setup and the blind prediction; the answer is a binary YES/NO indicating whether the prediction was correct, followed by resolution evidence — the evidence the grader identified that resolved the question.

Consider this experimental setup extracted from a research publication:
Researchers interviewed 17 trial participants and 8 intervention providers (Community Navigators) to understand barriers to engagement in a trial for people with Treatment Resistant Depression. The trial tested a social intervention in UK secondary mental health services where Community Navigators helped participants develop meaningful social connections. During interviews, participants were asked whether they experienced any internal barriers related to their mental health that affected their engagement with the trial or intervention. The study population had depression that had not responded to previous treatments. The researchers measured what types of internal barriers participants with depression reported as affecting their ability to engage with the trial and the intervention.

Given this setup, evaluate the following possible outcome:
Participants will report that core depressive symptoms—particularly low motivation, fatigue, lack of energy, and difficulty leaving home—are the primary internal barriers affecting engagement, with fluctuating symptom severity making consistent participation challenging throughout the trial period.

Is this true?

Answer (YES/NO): NO